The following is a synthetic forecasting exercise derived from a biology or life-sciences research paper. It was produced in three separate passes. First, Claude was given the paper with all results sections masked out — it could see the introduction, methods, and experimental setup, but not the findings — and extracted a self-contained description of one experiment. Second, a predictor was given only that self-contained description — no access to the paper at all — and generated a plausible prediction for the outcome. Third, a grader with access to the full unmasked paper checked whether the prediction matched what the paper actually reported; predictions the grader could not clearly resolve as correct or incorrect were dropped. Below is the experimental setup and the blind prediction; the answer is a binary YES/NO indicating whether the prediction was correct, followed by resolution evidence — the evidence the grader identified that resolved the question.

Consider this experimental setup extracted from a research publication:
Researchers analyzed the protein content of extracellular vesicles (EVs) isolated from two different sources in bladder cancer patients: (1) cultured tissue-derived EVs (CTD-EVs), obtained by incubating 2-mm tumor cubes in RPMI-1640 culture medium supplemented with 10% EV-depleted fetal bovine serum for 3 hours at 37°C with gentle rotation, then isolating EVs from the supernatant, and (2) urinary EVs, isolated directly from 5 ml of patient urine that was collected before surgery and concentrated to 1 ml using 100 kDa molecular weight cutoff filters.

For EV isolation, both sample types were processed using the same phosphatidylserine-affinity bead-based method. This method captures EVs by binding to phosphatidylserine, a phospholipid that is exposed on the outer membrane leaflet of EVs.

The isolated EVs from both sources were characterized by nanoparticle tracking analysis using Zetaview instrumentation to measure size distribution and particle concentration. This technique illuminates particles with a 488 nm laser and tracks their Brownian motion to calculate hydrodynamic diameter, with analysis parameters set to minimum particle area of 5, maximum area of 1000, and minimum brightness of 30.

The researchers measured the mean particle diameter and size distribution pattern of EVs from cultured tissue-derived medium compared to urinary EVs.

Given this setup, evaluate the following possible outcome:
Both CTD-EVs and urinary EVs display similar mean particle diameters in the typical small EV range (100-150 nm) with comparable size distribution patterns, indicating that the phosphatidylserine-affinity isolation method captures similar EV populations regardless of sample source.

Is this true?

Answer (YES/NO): NO